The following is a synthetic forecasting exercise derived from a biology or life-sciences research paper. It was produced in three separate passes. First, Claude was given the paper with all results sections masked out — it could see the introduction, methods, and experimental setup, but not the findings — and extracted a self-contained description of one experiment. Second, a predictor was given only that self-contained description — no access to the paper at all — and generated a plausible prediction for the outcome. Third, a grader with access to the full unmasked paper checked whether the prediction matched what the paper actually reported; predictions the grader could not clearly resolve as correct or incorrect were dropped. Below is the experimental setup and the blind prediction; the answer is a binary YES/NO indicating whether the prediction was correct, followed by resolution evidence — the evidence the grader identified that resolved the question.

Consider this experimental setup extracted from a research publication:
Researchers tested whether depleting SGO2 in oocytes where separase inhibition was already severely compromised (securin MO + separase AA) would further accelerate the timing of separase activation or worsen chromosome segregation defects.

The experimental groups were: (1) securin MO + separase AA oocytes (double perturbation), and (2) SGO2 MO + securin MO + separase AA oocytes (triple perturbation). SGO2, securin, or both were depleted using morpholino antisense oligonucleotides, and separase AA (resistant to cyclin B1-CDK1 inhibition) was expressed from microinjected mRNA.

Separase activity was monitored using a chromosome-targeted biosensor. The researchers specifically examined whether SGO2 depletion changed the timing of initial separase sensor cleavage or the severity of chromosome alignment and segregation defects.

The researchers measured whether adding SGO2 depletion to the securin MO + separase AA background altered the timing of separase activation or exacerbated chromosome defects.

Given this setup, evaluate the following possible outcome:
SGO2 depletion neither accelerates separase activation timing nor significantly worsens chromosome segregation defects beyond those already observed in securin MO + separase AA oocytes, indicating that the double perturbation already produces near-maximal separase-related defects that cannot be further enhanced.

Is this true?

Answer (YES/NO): YES